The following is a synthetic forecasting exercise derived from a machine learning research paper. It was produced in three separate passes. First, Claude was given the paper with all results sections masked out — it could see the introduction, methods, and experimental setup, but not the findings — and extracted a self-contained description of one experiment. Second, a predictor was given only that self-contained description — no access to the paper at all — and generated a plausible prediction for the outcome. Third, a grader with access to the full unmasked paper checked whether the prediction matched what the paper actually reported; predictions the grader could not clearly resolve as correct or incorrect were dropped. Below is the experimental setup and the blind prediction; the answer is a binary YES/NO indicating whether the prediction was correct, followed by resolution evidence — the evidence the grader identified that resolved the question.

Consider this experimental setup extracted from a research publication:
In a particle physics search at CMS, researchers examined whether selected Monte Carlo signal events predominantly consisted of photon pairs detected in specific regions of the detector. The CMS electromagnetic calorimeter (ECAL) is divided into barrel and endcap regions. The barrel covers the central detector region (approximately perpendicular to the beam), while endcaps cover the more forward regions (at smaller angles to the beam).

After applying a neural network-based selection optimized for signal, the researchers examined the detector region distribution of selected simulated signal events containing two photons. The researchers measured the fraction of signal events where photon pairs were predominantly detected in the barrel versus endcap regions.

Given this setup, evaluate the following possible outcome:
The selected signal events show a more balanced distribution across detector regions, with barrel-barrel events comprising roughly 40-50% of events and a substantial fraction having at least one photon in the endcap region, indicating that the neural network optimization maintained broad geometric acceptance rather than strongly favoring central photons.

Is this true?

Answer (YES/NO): NO